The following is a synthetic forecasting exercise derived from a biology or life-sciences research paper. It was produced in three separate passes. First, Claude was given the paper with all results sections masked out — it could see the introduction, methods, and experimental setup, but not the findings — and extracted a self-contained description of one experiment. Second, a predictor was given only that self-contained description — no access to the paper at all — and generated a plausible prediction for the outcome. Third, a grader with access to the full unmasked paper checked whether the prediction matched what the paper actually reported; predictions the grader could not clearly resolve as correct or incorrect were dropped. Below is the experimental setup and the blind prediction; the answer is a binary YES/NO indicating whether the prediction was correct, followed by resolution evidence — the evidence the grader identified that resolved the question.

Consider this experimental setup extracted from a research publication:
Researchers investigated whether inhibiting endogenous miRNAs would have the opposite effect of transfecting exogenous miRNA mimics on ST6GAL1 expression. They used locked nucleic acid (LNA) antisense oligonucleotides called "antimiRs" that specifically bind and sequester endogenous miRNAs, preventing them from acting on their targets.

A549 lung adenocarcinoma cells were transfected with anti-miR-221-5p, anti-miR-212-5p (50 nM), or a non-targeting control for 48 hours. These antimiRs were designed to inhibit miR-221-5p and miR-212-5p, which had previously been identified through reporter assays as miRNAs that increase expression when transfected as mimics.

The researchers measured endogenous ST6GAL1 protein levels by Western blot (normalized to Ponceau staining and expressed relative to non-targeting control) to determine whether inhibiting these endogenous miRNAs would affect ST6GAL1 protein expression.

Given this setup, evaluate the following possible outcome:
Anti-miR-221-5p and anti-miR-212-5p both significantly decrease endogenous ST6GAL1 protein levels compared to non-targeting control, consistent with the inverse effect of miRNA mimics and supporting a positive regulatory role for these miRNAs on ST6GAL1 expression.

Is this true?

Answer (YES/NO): YES